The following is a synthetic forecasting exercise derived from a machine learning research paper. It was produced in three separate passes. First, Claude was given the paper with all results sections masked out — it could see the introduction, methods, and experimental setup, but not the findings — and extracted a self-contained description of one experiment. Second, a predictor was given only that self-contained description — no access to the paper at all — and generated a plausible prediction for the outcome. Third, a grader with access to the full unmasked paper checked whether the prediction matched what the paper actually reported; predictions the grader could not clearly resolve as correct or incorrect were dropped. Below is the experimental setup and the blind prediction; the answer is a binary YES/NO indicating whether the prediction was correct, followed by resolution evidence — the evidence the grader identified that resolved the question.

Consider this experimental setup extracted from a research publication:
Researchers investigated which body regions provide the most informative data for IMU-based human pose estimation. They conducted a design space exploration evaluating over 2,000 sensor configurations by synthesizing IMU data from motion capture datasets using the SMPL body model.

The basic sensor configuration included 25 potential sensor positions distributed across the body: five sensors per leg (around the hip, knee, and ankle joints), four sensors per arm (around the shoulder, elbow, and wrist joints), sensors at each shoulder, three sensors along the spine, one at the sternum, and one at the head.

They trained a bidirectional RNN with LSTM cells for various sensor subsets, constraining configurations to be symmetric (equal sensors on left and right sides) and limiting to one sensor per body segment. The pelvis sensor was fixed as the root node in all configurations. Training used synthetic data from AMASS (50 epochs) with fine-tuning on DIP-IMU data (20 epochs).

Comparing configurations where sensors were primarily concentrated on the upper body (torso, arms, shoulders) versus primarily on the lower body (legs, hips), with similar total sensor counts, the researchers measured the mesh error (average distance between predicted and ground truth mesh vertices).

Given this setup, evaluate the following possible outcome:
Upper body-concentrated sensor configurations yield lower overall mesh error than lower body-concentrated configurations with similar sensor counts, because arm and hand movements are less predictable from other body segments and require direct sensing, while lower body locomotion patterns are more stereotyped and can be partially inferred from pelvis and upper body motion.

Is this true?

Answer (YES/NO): YES